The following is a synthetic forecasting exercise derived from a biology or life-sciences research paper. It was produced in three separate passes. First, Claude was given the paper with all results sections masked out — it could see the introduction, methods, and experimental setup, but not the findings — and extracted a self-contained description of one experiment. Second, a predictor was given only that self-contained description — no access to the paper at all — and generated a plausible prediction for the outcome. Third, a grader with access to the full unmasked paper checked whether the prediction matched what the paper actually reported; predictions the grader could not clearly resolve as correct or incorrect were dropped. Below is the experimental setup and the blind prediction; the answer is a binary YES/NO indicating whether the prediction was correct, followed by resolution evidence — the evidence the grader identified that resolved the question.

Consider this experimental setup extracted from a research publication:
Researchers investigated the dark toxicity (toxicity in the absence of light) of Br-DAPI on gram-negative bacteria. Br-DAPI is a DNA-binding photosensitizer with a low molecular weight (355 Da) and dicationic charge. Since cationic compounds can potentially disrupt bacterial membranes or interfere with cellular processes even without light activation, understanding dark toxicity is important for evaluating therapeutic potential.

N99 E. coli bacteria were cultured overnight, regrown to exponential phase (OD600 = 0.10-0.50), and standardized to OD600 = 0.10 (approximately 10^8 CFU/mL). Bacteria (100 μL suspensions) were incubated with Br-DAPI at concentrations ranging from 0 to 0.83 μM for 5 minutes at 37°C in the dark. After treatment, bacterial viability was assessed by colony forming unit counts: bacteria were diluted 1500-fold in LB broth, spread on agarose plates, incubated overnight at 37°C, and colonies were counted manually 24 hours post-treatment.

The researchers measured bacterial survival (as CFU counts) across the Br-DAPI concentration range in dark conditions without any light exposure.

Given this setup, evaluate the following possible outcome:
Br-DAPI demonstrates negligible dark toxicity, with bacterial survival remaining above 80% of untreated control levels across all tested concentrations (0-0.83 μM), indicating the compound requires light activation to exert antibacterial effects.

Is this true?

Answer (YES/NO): YES